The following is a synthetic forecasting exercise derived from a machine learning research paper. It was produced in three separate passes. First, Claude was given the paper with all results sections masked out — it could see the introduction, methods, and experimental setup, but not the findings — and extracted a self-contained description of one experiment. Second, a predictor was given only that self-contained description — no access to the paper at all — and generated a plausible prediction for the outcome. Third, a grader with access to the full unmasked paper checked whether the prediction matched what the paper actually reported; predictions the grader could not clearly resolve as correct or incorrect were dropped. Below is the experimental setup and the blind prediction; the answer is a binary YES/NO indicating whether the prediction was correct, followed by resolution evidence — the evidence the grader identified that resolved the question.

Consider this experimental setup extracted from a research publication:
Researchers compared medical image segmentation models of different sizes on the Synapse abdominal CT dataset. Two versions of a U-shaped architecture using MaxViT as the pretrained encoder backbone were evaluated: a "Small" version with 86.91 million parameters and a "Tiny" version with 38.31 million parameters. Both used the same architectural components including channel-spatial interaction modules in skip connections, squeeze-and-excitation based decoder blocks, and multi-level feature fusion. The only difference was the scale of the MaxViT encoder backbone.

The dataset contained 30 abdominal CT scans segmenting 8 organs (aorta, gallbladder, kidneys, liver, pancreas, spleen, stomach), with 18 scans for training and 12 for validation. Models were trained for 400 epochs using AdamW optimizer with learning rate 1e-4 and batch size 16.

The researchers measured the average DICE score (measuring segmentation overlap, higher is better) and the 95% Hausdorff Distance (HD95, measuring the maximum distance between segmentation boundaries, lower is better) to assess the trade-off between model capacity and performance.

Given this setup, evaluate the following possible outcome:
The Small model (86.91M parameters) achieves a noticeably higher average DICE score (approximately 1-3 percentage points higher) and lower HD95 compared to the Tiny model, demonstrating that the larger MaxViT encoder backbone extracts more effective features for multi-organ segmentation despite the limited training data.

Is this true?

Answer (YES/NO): YES